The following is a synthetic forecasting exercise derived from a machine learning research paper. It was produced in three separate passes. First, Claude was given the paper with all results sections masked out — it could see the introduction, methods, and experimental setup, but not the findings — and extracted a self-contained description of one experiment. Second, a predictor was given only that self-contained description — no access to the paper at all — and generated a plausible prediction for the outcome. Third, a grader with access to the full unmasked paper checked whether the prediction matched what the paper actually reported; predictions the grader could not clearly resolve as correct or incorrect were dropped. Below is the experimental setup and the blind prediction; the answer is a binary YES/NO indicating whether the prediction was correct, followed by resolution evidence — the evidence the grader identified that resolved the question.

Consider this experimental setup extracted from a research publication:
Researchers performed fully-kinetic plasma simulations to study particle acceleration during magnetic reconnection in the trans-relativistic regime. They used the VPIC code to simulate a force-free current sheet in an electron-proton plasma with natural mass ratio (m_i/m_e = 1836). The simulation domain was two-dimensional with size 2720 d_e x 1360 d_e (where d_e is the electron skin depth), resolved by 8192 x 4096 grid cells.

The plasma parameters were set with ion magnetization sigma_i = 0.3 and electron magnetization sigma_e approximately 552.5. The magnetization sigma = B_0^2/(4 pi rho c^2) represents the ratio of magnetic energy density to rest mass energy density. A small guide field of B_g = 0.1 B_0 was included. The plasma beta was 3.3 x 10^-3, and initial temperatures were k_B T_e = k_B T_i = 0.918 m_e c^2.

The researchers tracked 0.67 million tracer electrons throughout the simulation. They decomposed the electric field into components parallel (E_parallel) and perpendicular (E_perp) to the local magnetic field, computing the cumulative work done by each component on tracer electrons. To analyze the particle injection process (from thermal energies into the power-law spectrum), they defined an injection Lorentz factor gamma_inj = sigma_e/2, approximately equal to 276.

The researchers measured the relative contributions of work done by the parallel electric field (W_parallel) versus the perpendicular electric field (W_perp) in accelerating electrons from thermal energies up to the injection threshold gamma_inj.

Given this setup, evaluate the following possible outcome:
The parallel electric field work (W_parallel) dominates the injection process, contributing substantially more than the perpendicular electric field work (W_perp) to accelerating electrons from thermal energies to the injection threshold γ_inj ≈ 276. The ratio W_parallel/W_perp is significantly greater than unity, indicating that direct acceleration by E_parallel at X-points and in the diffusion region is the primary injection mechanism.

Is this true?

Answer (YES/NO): NO